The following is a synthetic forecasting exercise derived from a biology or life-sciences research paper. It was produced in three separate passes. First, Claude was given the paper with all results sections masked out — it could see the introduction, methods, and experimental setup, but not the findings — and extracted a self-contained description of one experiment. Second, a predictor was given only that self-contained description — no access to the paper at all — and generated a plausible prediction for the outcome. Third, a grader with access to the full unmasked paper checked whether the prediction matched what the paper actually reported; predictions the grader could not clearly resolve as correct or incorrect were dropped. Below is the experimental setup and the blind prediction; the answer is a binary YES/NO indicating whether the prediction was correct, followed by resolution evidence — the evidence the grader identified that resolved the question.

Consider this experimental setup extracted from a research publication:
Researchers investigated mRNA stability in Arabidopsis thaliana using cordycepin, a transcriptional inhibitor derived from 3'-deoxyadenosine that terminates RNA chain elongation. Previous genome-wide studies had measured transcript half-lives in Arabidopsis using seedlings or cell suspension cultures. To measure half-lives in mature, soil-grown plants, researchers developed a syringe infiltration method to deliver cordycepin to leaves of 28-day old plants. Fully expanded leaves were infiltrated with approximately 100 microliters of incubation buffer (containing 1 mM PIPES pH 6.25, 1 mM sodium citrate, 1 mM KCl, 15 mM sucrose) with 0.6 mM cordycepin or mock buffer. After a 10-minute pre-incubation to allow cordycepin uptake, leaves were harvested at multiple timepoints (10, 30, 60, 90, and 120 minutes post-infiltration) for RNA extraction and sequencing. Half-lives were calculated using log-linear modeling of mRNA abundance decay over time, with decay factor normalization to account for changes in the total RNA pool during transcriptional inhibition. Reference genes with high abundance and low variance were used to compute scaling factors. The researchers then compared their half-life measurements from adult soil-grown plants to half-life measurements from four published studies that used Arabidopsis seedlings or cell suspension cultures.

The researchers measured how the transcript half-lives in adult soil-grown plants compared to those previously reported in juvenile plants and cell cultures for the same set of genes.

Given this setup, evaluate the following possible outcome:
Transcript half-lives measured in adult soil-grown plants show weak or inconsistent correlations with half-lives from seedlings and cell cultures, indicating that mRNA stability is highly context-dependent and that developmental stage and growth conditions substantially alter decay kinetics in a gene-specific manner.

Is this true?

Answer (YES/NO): NO